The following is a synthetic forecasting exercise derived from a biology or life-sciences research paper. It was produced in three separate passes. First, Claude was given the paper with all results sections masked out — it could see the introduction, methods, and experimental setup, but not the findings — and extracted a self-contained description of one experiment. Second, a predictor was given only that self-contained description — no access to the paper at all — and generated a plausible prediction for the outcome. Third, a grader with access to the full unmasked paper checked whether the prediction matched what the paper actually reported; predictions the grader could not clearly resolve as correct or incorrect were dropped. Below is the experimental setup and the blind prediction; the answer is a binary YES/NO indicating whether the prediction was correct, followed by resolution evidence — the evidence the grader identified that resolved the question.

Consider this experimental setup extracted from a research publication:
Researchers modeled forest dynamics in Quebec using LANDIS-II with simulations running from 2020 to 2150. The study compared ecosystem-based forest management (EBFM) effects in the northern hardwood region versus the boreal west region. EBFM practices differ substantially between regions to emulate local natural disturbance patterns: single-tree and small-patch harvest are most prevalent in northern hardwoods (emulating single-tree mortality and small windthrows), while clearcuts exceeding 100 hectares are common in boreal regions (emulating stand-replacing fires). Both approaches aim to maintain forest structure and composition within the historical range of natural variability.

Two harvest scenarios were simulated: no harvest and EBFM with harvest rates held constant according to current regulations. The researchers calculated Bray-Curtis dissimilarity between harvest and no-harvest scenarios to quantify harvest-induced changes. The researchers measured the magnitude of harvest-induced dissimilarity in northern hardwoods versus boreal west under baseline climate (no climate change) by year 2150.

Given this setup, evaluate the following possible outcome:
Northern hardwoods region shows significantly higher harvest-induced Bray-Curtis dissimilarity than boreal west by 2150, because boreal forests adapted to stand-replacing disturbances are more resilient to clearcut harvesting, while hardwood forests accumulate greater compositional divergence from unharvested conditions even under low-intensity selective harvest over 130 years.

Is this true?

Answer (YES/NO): YES